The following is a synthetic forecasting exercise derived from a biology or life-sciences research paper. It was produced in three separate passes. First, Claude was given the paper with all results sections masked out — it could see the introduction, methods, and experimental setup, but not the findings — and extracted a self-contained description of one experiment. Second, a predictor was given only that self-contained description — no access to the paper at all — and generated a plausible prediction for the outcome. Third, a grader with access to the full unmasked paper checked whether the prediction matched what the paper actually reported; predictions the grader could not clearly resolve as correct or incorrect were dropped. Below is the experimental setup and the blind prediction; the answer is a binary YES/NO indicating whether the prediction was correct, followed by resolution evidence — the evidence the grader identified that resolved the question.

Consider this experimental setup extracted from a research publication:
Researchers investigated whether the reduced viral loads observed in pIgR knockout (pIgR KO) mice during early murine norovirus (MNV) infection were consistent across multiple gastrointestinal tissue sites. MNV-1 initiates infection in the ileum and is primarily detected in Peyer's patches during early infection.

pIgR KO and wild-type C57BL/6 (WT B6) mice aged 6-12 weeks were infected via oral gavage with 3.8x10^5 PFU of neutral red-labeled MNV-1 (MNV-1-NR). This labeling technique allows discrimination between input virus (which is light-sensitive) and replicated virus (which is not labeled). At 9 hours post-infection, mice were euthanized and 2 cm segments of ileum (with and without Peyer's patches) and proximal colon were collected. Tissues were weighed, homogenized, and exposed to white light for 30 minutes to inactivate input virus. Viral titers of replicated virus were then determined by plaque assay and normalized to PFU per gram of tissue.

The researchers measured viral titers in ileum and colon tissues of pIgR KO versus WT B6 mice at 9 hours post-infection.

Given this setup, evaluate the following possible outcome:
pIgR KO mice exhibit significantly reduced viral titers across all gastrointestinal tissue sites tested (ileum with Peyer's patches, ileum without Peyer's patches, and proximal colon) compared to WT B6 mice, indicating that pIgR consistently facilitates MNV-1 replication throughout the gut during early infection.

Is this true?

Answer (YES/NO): NO